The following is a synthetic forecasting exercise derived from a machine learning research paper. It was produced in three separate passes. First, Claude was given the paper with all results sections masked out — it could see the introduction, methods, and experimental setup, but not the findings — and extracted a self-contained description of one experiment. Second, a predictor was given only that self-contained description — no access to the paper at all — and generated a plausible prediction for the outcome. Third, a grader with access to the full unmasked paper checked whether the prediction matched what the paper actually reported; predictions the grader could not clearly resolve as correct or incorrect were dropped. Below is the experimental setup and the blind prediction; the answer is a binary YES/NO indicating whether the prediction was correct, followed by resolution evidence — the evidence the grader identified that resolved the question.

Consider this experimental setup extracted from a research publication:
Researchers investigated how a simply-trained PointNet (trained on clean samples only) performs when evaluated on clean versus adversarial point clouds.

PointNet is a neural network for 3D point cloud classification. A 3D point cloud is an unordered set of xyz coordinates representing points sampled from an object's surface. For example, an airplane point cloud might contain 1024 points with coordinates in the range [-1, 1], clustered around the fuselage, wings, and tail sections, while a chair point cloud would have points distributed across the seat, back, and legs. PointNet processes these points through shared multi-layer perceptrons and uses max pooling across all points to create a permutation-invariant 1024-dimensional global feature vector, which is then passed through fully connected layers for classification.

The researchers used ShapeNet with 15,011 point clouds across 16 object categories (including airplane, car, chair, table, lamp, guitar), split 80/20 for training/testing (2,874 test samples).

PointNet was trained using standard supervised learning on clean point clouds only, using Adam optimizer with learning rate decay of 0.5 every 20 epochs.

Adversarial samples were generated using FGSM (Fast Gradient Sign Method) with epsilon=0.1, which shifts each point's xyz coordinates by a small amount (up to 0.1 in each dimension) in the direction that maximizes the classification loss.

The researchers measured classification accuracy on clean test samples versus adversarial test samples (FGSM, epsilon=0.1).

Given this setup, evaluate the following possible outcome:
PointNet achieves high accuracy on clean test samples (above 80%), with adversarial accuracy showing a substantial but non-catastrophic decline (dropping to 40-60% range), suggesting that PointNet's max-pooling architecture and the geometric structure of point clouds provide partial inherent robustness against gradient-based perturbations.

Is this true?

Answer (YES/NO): NO